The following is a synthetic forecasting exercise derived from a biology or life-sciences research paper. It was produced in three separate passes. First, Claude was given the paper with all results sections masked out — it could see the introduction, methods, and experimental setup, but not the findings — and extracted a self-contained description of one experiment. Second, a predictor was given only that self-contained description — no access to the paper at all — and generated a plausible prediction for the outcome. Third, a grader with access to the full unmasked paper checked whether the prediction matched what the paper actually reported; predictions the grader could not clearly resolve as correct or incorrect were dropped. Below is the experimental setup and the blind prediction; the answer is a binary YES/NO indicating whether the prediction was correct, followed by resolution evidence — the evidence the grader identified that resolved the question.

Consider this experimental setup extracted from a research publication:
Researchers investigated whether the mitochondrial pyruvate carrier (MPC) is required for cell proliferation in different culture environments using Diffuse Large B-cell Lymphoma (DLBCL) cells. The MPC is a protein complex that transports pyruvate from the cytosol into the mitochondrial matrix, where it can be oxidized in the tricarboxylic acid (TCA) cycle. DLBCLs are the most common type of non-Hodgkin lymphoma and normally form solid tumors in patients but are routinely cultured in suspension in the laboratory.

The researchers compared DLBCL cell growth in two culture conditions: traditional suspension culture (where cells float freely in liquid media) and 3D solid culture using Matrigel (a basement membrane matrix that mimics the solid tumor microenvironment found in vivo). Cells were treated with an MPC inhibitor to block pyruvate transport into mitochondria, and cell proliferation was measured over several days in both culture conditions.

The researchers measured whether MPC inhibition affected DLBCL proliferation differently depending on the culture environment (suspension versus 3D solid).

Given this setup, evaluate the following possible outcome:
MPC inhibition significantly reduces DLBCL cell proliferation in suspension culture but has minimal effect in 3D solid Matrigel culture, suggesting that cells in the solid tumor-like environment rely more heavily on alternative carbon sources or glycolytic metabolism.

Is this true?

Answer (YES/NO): NO